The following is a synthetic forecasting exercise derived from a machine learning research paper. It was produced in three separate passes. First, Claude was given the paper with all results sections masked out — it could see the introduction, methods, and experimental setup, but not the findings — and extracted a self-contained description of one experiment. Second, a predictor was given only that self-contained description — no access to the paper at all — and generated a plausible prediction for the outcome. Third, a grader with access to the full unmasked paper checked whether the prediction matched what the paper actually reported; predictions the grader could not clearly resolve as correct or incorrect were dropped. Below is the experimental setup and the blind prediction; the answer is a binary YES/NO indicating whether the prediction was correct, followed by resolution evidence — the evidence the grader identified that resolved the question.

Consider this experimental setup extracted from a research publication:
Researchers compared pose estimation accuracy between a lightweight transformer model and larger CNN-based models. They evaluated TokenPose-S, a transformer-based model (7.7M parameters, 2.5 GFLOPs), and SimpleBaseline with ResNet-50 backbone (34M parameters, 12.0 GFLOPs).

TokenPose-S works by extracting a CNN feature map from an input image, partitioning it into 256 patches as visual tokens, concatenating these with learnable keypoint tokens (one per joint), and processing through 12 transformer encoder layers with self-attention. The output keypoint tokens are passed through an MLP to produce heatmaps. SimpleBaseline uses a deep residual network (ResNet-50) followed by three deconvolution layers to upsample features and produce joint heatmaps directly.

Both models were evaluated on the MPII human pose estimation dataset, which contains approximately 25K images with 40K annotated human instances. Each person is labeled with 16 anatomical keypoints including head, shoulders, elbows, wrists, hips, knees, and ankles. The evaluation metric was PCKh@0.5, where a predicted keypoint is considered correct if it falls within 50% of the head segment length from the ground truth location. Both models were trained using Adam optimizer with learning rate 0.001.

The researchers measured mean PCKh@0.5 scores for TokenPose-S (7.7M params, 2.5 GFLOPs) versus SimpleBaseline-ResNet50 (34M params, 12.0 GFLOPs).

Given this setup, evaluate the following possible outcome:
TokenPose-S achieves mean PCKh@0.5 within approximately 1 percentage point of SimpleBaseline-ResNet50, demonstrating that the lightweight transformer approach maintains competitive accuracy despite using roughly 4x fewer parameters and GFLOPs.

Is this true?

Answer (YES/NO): NO